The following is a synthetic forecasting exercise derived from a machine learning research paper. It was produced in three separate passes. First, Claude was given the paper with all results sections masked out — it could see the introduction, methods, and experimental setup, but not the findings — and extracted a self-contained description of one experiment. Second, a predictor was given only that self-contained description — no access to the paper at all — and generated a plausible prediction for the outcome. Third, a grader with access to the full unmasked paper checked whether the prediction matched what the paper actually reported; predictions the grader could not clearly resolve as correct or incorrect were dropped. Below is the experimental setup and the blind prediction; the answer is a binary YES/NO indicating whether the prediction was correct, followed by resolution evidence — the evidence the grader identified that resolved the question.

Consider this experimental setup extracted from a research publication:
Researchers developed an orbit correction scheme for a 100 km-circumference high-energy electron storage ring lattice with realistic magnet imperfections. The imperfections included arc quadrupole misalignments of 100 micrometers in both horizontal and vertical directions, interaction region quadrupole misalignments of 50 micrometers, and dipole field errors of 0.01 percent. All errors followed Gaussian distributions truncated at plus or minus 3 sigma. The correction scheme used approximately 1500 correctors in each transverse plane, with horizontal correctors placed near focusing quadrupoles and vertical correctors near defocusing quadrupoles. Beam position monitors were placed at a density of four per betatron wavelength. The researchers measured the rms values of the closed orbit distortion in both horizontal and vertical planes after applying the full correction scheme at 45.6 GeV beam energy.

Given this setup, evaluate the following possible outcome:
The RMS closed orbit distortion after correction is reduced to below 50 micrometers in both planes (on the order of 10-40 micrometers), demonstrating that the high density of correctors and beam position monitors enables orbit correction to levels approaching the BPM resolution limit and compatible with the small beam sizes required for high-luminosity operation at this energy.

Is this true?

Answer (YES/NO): YES